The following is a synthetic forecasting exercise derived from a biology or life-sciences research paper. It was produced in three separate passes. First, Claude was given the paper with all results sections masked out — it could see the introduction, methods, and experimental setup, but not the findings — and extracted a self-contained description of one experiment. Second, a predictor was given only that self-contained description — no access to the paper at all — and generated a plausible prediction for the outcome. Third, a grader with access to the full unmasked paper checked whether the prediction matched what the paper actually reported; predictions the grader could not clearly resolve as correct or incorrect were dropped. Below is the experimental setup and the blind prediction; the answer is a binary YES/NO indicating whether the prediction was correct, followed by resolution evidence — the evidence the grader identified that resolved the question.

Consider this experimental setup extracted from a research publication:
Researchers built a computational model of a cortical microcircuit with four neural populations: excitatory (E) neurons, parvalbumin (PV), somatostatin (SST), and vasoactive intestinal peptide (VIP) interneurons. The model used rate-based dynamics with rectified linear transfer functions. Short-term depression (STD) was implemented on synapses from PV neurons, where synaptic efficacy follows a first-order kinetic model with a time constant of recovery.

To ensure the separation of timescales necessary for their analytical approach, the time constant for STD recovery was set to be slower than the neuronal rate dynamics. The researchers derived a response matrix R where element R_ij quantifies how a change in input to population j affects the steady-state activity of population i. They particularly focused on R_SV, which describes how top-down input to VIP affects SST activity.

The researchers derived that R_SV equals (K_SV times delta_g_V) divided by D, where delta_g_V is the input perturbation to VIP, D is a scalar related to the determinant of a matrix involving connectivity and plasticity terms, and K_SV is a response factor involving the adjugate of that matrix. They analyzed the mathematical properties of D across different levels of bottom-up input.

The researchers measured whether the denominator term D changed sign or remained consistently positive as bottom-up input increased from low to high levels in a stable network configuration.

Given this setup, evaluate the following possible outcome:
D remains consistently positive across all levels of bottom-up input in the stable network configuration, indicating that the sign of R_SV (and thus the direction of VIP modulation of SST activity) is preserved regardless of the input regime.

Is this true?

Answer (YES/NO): NO